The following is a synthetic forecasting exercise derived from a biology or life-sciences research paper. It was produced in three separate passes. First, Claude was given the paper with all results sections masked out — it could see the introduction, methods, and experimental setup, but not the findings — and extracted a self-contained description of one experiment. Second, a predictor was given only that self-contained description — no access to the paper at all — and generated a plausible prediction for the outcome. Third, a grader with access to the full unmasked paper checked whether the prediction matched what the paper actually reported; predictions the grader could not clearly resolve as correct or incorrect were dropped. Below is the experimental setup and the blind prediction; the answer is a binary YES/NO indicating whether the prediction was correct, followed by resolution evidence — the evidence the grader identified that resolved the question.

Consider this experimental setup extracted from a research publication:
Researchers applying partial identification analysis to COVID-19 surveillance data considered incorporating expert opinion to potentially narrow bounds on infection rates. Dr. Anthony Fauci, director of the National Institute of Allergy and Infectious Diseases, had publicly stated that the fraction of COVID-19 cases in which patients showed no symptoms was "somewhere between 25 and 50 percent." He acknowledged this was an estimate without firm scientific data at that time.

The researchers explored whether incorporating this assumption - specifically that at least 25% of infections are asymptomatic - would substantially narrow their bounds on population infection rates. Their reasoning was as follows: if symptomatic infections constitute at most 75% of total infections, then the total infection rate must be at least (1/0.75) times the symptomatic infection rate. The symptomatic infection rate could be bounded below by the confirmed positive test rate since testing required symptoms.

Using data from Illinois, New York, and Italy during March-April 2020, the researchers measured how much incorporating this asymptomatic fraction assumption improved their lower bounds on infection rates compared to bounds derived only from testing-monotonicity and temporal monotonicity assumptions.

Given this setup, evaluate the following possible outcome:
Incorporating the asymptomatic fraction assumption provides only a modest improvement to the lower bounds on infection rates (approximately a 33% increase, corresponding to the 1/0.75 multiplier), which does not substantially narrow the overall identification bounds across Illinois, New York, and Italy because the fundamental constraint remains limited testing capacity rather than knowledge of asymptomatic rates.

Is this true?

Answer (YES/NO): YES